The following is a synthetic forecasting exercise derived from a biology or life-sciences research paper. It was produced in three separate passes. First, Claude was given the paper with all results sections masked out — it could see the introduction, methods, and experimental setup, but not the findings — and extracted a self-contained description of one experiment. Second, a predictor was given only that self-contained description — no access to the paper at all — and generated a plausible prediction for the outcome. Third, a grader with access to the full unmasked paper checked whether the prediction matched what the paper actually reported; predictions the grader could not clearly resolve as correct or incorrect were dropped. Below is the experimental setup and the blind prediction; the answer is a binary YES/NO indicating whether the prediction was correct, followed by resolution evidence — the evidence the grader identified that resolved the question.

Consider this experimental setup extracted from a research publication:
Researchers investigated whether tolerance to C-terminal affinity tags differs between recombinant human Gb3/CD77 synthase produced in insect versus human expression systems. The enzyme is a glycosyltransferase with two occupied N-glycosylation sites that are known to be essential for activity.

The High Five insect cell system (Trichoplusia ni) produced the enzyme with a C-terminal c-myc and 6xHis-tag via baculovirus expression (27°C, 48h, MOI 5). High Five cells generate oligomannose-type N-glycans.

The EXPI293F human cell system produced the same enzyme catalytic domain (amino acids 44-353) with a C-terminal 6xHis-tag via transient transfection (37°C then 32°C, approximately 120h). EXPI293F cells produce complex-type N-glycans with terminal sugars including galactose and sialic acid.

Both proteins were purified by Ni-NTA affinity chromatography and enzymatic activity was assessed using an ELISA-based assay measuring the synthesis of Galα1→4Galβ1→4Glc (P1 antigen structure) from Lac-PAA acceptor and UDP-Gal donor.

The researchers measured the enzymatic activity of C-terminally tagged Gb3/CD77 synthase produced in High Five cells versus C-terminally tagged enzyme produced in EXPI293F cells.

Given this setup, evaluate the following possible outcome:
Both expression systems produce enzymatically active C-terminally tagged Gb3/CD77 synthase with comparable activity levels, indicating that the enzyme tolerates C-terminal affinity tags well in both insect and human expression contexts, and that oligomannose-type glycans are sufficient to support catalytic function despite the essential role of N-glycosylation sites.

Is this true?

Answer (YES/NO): NO